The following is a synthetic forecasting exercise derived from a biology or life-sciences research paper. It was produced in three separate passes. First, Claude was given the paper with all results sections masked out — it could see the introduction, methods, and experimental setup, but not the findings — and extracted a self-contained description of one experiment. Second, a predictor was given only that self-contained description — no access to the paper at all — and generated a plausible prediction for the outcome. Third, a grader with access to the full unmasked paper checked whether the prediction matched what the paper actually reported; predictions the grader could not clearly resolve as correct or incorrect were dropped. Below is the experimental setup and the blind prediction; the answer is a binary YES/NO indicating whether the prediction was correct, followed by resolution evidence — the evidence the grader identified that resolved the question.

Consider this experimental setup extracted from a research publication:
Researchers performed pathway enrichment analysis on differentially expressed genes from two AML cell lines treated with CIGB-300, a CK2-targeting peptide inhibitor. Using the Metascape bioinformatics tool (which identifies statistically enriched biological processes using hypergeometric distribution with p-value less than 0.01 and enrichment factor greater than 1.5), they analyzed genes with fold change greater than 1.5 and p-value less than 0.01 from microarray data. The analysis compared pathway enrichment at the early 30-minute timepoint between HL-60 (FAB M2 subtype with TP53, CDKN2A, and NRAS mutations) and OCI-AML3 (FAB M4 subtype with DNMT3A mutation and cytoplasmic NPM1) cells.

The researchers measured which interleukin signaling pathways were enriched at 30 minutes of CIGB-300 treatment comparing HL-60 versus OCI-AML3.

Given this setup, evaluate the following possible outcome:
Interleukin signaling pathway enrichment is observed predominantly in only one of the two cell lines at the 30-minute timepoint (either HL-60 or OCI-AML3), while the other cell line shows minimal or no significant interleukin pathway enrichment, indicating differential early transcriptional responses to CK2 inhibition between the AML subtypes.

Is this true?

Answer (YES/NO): YES